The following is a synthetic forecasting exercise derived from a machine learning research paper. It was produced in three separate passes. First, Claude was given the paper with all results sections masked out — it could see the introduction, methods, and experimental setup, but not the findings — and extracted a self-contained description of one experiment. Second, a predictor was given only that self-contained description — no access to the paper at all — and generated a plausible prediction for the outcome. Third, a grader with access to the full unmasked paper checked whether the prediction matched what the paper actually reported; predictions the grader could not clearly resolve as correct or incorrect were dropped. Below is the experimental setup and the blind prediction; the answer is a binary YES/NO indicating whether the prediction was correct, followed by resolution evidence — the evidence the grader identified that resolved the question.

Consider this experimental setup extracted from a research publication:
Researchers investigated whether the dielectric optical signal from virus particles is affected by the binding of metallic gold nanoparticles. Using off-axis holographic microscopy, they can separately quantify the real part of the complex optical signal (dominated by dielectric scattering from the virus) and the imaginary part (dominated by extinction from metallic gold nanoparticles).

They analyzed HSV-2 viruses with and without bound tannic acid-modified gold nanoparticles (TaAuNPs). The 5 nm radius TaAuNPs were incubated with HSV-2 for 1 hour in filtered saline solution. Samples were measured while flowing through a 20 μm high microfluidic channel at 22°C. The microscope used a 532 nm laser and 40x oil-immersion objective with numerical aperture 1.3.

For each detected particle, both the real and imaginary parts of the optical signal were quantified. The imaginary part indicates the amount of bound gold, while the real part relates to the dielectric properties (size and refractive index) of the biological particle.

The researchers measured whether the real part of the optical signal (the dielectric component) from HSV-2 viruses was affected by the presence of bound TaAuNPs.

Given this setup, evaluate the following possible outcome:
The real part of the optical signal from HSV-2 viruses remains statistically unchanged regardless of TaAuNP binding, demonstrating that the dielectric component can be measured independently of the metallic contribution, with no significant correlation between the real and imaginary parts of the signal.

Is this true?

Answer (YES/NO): YES